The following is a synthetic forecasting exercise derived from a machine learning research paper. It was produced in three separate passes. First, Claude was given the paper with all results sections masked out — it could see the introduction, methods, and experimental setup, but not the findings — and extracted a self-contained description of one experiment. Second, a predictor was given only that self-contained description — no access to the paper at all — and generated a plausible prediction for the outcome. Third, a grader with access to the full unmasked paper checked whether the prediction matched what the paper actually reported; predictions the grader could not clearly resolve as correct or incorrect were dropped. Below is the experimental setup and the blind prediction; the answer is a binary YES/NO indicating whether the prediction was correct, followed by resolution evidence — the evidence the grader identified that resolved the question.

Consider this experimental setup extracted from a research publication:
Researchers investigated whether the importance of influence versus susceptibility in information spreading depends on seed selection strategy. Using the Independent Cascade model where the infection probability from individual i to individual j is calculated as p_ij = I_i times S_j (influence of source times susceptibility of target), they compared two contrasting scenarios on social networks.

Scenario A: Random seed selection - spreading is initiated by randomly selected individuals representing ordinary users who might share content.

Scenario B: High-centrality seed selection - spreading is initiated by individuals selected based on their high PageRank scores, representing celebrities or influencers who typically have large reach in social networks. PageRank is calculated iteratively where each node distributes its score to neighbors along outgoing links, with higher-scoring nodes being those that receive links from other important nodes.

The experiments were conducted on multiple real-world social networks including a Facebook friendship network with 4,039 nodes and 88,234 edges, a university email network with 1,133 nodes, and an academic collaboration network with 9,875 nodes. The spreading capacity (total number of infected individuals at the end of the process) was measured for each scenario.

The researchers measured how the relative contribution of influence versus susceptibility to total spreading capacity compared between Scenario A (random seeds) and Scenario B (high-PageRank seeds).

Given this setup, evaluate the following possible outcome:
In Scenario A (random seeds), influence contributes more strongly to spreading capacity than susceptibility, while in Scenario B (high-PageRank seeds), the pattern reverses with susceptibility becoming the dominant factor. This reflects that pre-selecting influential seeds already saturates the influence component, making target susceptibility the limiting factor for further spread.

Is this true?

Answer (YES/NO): NO